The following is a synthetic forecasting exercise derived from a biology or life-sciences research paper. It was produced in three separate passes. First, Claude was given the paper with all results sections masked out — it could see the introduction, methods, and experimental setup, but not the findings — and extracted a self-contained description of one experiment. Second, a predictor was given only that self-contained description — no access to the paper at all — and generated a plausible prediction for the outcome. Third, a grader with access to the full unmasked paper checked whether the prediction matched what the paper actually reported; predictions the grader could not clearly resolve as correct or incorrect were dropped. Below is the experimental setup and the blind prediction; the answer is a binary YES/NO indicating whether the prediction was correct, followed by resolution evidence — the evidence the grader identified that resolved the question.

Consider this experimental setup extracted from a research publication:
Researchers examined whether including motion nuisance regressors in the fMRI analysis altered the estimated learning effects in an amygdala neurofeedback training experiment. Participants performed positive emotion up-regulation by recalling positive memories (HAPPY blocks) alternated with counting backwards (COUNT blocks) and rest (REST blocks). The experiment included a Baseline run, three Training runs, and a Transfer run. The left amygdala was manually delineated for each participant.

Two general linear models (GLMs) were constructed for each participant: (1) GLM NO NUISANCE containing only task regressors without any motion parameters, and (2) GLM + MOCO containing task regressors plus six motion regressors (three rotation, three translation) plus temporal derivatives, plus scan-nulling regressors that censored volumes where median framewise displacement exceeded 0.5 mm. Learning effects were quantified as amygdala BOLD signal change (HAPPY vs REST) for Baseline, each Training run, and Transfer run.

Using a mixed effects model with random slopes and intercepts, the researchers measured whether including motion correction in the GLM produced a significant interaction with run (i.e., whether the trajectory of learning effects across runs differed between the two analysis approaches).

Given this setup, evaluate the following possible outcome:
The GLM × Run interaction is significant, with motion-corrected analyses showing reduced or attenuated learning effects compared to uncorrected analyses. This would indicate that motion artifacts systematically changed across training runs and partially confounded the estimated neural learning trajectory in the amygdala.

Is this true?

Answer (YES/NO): NO